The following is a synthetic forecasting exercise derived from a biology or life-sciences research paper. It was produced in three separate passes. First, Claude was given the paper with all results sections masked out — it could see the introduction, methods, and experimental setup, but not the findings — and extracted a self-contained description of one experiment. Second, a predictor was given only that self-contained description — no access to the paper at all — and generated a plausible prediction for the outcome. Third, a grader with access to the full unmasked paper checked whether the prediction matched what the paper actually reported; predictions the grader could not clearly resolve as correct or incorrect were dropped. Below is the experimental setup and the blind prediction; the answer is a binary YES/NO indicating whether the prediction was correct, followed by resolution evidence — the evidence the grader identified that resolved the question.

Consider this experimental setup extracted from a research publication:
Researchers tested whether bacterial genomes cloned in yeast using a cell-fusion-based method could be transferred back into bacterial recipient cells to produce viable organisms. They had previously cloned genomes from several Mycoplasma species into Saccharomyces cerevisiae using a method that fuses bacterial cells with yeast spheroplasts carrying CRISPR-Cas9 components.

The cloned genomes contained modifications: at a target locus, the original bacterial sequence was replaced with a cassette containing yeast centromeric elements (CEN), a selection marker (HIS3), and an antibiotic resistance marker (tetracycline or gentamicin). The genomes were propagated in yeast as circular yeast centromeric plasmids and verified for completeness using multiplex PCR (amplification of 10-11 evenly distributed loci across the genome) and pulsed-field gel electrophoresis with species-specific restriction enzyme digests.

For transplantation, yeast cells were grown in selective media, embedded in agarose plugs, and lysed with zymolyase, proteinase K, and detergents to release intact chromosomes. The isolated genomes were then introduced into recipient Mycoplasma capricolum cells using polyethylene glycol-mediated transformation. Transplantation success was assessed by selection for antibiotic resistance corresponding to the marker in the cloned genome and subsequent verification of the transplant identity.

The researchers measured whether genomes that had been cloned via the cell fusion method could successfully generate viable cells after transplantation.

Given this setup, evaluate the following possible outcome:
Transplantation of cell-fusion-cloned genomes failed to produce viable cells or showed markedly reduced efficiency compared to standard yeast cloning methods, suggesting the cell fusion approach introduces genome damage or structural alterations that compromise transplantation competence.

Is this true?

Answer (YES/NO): NO